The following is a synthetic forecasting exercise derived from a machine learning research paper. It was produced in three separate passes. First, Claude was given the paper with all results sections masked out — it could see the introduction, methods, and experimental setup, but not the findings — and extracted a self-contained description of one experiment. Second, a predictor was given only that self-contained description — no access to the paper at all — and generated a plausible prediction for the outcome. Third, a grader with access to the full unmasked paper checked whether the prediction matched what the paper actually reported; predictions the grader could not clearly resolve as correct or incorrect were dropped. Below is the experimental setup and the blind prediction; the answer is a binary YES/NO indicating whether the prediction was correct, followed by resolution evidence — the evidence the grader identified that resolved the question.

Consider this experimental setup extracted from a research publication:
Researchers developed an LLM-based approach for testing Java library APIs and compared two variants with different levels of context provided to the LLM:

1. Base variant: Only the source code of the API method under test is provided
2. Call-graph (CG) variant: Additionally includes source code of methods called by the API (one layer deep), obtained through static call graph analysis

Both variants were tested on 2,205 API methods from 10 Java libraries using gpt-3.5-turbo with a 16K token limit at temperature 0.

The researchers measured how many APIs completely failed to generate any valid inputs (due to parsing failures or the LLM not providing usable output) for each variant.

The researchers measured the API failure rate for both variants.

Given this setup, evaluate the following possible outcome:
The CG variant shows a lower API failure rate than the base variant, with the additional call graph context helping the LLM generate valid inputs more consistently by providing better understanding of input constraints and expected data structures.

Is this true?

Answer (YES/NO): NO